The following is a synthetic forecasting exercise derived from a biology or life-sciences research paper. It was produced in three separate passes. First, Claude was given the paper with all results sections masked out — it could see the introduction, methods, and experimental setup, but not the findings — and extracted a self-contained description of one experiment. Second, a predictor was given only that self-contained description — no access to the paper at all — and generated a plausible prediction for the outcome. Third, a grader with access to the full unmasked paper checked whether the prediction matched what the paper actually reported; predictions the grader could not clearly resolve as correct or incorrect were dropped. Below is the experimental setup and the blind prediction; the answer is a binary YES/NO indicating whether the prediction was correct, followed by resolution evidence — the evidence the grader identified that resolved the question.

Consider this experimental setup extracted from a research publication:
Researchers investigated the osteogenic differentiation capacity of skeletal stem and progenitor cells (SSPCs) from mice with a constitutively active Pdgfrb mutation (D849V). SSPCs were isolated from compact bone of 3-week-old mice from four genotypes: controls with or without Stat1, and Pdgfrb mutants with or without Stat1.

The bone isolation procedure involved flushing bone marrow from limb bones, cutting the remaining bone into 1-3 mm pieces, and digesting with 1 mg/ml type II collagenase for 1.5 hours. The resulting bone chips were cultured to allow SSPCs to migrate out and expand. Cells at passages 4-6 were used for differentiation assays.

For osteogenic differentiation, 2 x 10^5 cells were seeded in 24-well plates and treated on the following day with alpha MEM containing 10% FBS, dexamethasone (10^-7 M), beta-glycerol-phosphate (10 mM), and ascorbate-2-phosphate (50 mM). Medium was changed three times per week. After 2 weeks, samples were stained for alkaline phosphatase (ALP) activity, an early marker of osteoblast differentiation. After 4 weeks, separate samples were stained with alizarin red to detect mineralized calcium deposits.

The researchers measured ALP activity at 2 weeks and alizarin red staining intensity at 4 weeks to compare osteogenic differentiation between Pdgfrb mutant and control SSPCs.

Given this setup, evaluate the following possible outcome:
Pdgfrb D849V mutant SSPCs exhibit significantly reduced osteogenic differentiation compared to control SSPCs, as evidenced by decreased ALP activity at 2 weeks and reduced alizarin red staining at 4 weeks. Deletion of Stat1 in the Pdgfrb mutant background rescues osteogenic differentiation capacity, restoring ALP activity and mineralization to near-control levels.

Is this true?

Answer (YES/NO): NO